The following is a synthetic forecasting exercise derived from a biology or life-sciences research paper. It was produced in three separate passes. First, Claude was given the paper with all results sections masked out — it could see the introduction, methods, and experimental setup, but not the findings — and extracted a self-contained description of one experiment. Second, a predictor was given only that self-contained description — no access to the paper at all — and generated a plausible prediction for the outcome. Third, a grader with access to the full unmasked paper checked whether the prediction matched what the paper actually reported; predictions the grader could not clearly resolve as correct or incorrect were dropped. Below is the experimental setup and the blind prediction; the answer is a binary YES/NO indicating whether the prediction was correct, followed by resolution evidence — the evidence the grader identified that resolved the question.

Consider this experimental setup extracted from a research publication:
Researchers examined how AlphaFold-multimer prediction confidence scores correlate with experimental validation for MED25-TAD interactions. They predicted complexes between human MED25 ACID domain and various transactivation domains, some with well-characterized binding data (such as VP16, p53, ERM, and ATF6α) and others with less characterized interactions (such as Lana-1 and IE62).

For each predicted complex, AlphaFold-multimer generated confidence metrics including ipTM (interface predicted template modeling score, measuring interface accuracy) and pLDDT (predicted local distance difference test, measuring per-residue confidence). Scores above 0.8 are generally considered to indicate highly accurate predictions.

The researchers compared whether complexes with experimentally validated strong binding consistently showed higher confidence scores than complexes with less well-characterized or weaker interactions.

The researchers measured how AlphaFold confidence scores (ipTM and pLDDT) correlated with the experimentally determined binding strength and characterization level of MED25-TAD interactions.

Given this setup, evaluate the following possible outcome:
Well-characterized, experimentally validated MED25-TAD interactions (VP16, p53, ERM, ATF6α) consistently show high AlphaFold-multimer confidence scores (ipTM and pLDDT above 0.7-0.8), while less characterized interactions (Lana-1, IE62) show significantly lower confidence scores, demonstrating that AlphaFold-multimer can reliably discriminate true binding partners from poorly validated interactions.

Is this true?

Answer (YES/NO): NO